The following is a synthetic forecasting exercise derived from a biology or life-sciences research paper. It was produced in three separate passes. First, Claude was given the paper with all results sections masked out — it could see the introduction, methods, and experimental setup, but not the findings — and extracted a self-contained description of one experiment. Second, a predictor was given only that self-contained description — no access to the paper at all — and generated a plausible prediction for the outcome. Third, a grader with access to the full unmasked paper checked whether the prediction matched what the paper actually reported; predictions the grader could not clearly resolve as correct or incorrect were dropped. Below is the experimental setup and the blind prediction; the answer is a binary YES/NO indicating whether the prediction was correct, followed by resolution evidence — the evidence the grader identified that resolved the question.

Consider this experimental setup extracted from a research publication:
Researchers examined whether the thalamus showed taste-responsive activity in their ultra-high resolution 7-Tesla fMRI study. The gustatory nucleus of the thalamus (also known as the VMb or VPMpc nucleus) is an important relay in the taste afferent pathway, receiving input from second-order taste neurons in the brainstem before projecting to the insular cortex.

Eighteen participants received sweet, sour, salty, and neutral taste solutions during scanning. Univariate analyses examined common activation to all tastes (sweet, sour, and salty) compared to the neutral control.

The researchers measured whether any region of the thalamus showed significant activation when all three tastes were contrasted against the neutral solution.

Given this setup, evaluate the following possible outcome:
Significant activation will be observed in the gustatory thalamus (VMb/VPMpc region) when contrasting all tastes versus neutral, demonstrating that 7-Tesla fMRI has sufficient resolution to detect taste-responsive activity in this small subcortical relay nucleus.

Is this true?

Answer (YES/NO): YES